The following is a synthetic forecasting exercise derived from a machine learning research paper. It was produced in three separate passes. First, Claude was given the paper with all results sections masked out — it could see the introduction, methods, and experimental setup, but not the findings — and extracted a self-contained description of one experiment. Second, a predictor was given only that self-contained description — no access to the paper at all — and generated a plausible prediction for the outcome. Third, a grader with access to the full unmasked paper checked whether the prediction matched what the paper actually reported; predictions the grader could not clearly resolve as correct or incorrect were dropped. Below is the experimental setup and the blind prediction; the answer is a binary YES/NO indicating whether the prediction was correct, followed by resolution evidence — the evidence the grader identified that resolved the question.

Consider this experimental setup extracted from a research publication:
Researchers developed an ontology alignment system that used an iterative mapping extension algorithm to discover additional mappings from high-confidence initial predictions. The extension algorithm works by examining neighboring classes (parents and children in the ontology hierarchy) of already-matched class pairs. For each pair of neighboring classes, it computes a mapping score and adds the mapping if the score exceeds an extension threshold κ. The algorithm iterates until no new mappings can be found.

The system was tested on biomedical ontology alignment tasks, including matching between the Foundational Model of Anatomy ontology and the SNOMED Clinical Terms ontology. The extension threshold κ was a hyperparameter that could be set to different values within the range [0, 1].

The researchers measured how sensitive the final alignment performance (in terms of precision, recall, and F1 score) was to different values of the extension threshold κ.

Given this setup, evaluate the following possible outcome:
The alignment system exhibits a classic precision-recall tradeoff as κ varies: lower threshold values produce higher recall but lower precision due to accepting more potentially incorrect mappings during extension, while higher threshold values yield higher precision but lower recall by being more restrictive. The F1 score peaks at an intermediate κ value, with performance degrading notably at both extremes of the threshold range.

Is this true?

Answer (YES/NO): NO